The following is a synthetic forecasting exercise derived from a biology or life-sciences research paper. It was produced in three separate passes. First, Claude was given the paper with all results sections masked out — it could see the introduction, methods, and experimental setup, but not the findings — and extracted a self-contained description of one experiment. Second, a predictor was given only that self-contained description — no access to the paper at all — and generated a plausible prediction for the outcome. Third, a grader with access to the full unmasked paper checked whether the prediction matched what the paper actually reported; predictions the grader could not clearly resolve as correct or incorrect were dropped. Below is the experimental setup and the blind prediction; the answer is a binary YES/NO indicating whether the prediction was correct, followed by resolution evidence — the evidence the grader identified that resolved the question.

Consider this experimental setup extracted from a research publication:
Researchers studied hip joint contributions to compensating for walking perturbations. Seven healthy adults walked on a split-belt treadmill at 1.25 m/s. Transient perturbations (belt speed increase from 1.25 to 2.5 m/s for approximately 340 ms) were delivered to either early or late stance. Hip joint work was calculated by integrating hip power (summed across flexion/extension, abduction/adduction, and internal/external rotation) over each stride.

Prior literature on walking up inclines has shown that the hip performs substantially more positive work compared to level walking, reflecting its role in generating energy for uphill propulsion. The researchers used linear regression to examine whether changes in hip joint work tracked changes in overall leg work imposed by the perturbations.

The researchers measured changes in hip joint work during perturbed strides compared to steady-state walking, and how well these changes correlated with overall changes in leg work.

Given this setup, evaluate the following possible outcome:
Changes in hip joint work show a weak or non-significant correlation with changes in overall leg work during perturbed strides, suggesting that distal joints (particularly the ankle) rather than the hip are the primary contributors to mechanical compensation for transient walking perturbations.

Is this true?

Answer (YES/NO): YES